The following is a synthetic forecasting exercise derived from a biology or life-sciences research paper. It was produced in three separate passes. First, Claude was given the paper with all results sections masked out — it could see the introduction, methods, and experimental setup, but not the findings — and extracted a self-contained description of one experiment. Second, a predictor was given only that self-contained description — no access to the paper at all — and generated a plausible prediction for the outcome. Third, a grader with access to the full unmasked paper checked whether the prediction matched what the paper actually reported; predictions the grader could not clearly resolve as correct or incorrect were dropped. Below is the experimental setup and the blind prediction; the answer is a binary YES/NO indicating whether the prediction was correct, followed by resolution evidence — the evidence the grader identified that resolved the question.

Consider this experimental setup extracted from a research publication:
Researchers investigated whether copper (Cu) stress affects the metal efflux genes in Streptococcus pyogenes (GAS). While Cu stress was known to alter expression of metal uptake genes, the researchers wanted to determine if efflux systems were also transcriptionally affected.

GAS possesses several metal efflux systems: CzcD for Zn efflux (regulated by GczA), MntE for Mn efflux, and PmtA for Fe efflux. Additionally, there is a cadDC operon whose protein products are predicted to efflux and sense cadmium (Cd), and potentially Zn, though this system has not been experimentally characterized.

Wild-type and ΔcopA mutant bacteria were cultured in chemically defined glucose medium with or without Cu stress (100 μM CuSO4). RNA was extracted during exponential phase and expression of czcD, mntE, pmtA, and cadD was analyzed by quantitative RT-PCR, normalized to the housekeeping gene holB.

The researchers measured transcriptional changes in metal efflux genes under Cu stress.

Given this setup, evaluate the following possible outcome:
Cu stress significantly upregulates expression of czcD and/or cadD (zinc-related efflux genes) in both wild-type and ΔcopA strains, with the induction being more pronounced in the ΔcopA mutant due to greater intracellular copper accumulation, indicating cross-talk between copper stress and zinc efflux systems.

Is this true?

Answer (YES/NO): NO